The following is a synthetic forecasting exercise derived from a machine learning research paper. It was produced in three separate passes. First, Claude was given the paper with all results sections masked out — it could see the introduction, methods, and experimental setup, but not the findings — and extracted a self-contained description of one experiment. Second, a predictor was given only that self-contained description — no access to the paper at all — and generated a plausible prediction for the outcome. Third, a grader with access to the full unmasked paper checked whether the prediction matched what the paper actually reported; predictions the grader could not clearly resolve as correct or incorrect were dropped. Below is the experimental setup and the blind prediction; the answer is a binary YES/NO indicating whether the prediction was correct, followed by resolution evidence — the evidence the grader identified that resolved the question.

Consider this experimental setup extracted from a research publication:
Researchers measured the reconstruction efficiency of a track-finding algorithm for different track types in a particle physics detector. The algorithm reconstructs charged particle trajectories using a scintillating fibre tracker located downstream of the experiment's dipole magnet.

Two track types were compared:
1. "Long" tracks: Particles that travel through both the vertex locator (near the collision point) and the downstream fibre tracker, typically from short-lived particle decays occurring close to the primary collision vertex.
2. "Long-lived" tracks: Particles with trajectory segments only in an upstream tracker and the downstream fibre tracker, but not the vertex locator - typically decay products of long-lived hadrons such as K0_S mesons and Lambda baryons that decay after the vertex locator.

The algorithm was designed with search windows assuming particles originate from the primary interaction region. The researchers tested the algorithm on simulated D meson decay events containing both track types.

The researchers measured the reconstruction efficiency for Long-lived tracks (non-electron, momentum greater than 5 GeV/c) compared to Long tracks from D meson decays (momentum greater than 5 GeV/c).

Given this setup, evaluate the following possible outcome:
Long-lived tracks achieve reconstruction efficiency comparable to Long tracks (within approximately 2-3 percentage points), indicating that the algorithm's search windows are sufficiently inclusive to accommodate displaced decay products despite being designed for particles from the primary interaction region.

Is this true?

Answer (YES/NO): YES